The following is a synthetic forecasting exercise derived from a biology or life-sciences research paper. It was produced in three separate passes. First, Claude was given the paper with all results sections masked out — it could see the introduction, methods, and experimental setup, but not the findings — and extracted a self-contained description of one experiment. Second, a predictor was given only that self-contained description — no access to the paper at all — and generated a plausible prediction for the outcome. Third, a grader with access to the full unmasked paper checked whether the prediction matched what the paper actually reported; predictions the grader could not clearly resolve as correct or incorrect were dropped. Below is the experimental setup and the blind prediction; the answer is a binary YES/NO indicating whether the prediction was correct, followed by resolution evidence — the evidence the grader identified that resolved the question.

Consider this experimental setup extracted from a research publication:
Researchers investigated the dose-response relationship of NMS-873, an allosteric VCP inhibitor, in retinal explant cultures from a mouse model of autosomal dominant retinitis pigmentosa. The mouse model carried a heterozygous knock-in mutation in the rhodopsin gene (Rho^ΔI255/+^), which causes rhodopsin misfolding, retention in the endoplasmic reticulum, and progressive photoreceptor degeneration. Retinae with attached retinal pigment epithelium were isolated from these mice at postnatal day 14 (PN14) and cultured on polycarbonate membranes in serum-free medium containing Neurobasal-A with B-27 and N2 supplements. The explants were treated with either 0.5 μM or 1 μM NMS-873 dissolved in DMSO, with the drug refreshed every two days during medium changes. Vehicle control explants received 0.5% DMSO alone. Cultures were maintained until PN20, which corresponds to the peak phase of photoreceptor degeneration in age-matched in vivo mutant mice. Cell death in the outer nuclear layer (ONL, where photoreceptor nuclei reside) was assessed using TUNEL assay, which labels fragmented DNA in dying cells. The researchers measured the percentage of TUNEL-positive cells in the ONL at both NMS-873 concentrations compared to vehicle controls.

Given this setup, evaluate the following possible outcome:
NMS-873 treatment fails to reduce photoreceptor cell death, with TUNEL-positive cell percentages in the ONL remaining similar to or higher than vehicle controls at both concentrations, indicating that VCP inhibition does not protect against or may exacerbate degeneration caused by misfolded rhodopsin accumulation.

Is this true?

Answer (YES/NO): NO